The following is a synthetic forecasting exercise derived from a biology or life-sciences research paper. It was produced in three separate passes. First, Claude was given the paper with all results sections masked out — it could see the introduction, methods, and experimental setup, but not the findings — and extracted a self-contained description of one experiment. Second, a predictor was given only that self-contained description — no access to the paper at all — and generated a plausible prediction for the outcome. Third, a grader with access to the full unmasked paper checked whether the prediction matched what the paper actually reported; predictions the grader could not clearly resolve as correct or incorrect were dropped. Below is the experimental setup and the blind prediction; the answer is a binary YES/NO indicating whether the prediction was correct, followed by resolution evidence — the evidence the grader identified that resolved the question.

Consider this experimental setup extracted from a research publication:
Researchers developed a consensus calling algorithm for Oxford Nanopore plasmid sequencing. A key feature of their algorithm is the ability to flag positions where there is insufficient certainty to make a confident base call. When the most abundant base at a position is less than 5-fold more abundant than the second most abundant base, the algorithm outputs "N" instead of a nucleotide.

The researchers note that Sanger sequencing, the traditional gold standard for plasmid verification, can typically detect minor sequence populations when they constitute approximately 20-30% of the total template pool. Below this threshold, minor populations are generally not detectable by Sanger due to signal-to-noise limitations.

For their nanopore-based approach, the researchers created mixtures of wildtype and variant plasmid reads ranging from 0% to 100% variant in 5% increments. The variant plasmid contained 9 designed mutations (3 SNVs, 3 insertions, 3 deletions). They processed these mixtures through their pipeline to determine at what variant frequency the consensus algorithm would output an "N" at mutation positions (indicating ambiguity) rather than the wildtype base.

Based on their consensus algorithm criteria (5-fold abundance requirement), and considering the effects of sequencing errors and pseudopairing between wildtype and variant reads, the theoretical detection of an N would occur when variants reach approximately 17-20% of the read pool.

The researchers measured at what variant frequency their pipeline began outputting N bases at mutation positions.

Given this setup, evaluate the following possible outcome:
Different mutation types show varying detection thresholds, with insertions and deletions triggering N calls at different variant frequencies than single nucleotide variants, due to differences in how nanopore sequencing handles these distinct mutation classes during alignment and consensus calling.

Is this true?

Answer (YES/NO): YES